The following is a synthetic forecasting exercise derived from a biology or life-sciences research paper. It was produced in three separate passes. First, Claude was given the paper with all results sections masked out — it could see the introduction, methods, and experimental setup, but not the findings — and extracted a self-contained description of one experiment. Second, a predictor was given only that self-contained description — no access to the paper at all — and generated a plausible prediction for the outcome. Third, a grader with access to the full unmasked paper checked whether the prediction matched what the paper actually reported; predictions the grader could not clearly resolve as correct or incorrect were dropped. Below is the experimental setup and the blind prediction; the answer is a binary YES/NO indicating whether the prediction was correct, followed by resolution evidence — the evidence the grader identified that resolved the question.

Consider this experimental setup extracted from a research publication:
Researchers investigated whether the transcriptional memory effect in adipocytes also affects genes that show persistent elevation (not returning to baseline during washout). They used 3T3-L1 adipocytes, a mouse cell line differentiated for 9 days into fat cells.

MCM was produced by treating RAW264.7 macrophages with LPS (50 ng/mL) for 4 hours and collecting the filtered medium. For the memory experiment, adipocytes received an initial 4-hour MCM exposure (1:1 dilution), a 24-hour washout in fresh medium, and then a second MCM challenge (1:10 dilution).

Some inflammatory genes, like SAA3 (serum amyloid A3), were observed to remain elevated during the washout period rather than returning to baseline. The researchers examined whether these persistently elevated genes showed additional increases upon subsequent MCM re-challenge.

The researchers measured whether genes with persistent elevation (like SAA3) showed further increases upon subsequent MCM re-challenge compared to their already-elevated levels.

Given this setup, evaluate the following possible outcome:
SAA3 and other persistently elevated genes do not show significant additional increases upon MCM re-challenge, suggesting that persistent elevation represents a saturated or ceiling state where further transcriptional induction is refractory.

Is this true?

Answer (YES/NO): NO